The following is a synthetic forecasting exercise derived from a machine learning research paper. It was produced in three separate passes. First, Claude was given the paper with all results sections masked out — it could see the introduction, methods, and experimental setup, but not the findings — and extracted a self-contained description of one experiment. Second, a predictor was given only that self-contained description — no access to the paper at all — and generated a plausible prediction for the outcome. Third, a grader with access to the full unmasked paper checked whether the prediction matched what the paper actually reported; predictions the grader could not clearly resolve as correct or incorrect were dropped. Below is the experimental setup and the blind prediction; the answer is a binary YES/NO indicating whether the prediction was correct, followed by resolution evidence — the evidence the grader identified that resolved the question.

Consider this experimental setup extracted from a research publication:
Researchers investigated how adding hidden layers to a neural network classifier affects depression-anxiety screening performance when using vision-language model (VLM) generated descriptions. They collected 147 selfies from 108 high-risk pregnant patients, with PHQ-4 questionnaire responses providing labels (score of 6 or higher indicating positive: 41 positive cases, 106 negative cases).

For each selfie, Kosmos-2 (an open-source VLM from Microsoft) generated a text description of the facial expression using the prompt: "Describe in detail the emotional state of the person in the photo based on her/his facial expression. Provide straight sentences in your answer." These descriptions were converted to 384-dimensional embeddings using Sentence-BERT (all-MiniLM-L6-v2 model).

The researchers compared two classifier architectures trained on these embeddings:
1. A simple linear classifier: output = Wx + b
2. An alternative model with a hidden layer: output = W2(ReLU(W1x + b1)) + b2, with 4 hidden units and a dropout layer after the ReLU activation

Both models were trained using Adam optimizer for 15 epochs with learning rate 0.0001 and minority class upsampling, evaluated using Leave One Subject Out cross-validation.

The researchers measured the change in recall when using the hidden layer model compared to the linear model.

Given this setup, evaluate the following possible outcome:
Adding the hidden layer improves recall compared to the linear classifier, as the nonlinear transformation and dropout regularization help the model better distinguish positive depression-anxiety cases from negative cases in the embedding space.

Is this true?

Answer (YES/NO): YES